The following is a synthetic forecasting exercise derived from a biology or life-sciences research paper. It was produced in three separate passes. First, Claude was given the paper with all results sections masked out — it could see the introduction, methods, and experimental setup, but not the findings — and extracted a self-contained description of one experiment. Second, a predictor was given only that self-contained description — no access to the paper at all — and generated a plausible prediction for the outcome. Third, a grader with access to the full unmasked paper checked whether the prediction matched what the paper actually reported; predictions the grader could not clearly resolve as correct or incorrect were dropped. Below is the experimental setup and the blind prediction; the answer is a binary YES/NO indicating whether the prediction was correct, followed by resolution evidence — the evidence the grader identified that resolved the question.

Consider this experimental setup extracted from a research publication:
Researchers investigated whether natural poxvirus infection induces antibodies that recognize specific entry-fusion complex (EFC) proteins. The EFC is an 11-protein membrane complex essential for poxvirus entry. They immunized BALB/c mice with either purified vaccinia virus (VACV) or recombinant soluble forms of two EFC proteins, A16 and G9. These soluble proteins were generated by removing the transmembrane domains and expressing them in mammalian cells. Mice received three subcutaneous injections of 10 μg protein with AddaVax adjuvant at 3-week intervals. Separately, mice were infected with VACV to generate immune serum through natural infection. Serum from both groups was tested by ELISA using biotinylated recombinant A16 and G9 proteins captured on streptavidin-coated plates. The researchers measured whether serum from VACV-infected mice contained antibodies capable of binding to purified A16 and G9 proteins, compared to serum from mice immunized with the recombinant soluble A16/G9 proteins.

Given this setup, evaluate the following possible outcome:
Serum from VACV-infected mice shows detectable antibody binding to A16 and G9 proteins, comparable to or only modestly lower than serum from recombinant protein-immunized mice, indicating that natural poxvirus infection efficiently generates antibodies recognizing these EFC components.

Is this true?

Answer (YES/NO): NO